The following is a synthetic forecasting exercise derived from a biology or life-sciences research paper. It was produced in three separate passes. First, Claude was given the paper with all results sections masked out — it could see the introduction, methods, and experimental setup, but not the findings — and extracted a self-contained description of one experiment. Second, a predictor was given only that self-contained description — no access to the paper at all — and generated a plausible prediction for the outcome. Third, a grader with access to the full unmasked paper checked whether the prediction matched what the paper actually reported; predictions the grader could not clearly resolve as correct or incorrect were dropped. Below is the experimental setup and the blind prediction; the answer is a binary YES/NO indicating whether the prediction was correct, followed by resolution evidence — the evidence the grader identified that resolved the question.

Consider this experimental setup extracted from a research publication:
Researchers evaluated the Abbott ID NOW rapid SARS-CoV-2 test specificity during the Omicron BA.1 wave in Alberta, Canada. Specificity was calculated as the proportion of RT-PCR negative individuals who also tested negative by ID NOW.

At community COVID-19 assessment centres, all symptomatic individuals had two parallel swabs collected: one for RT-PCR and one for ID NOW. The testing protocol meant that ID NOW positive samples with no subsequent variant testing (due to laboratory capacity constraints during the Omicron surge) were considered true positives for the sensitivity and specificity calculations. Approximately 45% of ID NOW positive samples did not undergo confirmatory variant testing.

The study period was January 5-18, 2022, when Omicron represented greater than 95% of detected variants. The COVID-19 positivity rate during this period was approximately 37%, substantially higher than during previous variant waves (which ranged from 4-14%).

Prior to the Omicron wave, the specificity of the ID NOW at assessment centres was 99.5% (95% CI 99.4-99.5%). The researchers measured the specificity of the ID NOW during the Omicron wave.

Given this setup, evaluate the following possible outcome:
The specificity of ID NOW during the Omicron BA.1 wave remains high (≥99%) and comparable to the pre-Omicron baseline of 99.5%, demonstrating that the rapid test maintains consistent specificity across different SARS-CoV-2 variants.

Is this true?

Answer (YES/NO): NO